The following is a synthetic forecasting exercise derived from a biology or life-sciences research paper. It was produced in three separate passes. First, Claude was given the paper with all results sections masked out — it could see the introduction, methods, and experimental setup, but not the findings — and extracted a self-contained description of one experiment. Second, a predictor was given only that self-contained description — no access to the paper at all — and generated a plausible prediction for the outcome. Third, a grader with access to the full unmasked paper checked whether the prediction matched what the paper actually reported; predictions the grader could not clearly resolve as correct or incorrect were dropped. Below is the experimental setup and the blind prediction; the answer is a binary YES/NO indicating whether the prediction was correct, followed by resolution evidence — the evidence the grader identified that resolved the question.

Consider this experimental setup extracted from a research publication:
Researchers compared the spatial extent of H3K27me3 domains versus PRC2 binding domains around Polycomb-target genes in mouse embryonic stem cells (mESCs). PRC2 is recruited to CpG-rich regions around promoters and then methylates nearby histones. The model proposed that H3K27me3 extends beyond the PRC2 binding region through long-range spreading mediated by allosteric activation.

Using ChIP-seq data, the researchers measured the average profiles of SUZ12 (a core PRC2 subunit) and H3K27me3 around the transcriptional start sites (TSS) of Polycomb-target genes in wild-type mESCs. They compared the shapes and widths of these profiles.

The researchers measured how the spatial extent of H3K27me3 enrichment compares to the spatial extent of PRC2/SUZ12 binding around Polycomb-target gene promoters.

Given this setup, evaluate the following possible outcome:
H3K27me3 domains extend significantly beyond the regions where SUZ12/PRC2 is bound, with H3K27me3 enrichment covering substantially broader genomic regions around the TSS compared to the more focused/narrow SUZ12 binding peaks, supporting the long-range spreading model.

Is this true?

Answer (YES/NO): YES